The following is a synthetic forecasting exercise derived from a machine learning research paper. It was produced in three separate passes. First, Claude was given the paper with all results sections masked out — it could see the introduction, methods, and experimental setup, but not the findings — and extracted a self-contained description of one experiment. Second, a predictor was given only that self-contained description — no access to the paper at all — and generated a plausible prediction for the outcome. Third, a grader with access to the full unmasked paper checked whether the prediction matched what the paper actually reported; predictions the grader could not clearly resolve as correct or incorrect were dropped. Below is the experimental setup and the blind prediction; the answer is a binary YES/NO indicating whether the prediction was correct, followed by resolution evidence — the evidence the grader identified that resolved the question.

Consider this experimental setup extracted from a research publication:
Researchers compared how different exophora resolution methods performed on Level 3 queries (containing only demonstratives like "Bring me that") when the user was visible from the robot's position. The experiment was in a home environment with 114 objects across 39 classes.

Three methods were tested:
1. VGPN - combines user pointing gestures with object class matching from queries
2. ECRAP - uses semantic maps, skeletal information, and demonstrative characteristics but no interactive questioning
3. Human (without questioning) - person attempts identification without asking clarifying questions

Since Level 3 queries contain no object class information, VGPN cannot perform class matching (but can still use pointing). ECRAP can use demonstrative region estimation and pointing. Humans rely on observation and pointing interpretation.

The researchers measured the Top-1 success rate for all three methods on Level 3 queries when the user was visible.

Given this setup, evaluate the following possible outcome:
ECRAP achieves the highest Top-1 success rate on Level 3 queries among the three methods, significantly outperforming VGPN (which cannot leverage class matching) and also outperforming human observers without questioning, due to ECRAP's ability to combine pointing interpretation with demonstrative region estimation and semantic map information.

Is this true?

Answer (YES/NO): NO